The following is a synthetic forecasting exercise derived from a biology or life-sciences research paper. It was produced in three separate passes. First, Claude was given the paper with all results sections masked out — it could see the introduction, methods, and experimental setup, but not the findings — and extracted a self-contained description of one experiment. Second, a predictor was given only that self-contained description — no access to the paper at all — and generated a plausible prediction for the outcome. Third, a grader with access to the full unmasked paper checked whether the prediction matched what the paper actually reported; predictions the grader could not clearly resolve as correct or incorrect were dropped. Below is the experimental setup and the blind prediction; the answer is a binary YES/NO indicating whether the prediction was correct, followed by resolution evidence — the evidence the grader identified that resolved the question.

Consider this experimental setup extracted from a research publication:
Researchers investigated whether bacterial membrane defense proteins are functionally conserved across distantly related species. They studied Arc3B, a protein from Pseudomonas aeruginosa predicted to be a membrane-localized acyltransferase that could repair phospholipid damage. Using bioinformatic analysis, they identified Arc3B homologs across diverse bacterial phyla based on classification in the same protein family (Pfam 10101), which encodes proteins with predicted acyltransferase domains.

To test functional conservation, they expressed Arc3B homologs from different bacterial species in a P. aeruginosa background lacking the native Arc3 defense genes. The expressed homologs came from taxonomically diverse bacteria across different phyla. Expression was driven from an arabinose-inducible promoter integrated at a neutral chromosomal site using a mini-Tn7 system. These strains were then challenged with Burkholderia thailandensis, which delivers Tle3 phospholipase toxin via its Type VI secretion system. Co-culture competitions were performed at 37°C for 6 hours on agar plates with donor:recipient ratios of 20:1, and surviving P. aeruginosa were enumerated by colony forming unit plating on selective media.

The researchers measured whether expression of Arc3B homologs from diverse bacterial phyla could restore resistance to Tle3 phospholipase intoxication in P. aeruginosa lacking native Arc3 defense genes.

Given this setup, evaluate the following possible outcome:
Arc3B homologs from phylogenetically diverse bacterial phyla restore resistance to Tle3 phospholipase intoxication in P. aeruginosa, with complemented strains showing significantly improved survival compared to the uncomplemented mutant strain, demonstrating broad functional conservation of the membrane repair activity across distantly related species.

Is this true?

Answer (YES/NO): NO